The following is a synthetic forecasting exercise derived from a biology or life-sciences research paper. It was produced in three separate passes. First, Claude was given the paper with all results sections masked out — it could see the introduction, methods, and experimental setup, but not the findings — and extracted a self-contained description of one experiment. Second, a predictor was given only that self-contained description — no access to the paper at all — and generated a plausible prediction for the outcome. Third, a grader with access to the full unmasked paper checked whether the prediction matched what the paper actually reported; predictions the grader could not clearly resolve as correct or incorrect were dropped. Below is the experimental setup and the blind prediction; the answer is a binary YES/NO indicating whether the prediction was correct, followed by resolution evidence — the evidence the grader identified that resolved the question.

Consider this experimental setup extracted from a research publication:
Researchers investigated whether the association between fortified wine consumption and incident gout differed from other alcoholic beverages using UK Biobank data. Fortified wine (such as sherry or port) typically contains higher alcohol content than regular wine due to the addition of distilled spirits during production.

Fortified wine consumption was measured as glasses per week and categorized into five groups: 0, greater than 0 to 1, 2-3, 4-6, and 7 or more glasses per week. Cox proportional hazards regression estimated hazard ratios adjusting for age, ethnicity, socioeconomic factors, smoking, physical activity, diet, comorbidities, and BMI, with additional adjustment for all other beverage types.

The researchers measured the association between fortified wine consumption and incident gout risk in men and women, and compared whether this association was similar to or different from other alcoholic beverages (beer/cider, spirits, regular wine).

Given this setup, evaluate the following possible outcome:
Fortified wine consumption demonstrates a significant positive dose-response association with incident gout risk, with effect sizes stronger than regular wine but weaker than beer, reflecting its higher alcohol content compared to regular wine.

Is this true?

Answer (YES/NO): NO